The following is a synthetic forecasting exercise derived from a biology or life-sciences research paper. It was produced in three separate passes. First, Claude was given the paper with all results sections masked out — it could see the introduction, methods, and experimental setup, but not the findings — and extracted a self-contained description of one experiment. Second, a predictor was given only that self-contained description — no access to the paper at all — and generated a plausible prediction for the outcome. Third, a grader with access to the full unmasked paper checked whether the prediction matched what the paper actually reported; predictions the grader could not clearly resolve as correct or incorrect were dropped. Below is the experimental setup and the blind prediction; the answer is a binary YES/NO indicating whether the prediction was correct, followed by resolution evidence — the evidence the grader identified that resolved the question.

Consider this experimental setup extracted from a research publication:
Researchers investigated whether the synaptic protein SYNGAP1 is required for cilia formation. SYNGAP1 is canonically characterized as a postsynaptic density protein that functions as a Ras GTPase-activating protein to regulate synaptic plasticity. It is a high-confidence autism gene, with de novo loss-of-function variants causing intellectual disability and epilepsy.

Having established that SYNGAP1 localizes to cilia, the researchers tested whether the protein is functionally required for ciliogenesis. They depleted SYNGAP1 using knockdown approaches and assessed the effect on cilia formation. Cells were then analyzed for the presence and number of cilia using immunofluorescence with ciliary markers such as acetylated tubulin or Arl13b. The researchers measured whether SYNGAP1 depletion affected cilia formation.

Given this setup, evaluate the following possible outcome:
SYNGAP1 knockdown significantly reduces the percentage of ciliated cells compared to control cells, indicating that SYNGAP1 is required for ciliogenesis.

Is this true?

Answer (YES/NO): YES